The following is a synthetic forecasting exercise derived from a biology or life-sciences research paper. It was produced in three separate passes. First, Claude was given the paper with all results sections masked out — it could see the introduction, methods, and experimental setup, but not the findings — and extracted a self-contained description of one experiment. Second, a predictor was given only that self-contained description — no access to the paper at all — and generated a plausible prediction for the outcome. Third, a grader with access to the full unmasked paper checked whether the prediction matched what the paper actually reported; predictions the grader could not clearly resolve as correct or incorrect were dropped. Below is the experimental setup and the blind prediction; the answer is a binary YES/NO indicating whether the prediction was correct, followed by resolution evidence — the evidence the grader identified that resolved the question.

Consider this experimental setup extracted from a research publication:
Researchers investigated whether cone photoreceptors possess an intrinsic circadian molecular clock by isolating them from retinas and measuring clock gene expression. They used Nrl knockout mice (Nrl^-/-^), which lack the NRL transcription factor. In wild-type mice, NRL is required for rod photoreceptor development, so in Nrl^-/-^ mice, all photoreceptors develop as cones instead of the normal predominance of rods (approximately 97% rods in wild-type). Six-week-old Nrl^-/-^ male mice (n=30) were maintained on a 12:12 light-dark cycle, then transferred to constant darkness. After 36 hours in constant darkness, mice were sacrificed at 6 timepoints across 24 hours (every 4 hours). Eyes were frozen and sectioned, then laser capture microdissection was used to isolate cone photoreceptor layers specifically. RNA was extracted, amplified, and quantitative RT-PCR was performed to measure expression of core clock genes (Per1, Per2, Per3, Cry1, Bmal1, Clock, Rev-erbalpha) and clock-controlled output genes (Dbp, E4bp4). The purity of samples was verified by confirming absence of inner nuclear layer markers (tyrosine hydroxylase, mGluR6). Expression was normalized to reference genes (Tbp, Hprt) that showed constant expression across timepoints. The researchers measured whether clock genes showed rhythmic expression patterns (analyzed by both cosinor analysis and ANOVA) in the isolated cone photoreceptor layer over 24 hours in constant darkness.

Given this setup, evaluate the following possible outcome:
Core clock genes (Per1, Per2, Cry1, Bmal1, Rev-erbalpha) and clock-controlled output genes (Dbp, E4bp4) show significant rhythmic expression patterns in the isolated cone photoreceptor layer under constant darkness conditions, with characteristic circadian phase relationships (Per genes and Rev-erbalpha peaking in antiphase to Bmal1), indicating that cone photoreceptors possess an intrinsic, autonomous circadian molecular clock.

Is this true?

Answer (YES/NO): NO